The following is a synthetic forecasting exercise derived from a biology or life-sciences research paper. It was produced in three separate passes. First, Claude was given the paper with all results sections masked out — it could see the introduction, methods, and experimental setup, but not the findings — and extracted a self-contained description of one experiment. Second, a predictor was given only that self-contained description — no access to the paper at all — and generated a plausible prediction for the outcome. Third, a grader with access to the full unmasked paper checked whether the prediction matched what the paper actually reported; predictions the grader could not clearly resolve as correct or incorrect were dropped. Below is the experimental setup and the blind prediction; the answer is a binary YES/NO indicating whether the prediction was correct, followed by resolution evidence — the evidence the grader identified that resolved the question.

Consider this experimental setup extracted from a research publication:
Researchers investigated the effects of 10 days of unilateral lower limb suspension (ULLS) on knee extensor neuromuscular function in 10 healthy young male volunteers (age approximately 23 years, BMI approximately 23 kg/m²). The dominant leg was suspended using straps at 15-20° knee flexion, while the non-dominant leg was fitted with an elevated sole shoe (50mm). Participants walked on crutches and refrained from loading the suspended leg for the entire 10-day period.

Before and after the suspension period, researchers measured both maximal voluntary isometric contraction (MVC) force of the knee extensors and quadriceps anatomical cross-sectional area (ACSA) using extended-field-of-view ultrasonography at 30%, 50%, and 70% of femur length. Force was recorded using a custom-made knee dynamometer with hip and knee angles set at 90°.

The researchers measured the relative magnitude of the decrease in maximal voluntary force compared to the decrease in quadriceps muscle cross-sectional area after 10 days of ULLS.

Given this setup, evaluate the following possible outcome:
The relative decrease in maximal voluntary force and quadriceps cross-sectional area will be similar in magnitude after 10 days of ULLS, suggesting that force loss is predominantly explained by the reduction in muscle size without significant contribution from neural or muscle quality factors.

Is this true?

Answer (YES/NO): NO